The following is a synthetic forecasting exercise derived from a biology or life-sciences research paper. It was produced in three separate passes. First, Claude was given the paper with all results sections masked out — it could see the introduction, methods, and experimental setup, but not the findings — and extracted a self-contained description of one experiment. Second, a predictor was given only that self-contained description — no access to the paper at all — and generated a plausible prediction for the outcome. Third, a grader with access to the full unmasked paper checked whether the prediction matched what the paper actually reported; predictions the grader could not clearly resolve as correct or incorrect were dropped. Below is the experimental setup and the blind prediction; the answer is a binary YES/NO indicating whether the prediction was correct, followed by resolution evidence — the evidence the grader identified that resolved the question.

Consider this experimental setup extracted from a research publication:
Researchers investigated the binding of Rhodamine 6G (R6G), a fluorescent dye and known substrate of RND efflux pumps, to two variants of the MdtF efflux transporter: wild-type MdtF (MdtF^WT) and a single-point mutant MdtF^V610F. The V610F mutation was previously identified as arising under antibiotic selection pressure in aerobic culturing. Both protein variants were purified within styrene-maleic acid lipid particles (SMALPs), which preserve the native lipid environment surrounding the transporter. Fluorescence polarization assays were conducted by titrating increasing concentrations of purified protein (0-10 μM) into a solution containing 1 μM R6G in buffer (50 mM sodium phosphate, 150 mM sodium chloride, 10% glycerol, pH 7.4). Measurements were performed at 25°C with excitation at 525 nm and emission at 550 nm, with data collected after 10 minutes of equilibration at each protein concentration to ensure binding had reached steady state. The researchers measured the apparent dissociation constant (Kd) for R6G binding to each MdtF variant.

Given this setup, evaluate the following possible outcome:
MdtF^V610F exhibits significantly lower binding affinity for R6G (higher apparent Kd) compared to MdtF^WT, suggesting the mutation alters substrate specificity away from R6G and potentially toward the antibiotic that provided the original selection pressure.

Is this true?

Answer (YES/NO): NO